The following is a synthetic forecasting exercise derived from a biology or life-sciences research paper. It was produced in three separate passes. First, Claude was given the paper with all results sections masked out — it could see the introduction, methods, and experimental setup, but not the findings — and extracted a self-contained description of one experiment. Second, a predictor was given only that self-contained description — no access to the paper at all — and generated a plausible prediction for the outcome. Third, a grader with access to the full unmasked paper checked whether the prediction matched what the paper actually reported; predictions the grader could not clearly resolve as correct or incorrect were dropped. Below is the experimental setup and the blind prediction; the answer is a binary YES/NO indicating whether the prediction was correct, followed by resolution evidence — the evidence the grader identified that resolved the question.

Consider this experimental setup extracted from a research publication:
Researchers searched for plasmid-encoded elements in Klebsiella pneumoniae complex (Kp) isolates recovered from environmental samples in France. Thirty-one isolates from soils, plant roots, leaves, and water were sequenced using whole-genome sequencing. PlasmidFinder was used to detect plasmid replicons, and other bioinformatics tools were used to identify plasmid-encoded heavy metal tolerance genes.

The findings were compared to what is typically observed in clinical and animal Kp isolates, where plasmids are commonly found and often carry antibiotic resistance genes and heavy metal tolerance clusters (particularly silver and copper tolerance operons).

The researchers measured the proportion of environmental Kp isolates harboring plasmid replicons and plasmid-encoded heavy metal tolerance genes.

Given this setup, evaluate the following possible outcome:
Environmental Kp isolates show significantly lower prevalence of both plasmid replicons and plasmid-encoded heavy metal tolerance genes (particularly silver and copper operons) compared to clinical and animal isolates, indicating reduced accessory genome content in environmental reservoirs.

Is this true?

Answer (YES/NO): YES